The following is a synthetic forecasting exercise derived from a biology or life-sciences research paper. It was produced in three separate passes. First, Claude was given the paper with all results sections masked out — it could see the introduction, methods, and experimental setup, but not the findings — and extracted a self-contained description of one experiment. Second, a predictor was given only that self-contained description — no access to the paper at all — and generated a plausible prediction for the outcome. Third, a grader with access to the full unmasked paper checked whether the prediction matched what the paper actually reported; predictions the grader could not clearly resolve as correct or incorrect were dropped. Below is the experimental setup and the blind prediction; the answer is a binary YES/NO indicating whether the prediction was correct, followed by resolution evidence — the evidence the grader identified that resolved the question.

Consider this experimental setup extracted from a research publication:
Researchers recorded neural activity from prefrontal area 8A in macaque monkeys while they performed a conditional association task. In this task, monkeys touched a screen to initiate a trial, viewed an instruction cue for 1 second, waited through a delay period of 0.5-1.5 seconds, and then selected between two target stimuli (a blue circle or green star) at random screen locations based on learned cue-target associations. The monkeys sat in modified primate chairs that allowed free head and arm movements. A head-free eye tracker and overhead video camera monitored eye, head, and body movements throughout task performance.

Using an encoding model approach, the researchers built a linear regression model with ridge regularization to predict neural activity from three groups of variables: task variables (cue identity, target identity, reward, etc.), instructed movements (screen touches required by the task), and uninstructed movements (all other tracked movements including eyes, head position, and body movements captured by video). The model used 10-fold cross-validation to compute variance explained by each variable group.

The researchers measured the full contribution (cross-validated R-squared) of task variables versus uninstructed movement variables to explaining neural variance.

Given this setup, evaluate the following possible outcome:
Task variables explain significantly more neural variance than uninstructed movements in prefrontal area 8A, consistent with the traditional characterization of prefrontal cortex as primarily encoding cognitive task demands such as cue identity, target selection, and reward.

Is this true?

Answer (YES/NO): NO